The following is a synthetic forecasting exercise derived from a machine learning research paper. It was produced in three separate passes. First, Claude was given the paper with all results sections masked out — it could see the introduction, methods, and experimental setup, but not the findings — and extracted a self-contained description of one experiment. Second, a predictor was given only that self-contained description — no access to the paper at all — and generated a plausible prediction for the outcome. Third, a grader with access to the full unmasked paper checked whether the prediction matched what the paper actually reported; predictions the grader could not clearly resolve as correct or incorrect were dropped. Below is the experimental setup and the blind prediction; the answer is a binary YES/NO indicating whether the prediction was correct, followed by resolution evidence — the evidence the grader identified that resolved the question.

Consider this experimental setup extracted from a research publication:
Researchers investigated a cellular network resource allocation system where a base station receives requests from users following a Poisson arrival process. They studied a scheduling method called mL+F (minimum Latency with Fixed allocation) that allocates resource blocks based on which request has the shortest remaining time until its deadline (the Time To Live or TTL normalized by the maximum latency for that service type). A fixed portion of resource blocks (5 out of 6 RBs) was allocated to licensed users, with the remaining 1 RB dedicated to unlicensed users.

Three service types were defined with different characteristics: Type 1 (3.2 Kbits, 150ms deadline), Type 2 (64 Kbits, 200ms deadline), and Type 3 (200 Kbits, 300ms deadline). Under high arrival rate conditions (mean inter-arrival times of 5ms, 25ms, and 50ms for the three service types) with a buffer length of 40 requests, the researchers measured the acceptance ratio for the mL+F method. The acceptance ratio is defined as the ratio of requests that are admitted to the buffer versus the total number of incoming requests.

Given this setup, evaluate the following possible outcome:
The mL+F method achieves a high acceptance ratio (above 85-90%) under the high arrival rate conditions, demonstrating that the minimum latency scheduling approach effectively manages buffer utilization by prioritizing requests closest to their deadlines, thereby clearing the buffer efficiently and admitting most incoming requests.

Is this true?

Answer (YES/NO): YES